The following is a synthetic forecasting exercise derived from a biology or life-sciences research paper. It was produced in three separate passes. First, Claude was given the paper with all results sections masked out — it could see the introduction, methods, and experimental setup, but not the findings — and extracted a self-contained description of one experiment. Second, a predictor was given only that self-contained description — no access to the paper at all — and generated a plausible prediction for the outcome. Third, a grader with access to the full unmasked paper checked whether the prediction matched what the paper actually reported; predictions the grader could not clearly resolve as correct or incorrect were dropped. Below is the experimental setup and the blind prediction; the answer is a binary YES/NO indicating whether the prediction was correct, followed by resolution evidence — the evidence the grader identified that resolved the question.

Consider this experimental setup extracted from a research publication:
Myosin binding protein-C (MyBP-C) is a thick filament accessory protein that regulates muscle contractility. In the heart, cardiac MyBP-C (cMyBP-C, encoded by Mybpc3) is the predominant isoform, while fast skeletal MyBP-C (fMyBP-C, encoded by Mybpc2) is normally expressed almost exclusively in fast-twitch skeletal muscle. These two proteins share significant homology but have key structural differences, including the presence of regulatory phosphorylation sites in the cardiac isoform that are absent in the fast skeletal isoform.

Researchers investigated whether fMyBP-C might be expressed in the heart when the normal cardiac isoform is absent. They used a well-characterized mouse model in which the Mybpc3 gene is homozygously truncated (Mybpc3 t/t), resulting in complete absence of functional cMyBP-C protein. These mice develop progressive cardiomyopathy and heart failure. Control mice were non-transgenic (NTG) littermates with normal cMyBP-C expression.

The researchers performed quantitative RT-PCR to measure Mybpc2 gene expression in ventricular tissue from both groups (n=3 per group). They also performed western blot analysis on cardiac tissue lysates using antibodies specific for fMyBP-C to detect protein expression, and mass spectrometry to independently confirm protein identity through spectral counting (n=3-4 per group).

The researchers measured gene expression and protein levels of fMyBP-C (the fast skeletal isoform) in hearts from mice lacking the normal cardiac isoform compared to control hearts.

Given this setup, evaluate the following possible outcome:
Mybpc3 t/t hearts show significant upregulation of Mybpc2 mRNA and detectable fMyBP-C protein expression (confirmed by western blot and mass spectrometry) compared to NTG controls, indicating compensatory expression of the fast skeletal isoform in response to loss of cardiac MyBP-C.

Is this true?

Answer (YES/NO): YES